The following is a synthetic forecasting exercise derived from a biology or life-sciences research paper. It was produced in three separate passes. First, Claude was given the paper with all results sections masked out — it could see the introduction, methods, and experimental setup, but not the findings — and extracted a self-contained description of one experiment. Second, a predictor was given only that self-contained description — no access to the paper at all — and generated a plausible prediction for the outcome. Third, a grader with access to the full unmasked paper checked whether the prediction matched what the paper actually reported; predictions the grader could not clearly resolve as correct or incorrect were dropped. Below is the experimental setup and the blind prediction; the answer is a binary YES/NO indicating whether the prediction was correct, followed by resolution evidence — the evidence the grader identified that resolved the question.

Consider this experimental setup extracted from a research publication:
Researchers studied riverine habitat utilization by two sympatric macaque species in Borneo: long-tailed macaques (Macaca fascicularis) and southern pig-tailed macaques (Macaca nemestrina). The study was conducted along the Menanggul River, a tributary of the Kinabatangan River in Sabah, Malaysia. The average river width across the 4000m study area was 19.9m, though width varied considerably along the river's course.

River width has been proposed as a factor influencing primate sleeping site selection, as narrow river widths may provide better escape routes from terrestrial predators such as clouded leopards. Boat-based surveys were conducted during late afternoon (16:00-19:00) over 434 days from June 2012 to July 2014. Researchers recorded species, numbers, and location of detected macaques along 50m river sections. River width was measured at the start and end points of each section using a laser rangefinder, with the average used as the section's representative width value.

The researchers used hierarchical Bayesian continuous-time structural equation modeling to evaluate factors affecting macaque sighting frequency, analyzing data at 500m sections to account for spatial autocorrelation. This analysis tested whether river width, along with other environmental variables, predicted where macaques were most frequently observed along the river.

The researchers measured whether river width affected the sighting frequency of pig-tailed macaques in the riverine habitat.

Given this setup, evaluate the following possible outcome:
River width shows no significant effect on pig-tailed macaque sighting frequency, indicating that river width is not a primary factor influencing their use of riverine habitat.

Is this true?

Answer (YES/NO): YES